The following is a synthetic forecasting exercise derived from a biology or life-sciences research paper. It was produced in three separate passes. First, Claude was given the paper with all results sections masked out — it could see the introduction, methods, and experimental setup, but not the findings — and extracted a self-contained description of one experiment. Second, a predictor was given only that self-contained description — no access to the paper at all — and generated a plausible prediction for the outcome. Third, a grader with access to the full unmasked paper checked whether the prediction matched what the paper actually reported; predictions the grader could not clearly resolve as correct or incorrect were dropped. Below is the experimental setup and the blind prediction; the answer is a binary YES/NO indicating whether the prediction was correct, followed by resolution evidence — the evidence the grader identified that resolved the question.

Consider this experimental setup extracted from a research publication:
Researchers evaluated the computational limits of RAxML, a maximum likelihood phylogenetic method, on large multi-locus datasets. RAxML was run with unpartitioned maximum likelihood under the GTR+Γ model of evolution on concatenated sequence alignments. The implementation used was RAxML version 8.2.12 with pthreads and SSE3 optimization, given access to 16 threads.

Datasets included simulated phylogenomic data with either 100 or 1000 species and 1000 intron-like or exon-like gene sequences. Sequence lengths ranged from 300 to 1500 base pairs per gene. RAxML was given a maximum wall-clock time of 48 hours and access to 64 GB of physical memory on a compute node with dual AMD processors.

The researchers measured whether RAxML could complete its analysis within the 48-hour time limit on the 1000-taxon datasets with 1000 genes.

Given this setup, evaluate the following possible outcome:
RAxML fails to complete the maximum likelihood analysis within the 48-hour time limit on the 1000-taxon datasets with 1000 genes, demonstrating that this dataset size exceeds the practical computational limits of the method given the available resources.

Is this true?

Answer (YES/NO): NO